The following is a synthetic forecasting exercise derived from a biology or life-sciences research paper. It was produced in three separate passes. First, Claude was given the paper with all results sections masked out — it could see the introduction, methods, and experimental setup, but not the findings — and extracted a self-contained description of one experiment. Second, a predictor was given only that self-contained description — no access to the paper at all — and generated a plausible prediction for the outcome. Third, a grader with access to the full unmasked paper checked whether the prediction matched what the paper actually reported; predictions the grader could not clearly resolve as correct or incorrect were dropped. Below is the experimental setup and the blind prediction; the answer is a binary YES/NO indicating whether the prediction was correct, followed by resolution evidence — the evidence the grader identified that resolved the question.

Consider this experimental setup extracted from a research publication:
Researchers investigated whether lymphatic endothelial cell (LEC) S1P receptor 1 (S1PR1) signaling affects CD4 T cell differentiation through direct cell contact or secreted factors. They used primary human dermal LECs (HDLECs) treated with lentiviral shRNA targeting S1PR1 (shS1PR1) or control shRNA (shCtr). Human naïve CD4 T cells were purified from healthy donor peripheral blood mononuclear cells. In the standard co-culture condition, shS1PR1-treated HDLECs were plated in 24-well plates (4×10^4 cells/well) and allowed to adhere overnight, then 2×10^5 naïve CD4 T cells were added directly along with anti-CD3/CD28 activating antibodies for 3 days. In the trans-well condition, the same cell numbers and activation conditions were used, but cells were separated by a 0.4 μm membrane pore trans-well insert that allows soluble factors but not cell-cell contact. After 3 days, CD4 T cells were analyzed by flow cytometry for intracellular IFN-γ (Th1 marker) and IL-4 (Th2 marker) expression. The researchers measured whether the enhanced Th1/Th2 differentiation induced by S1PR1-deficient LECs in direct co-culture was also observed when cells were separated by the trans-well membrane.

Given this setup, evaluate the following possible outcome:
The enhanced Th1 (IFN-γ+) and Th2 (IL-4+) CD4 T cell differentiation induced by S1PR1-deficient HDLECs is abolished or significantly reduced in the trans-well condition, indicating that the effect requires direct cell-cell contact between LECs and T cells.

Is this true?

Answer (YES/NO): YES